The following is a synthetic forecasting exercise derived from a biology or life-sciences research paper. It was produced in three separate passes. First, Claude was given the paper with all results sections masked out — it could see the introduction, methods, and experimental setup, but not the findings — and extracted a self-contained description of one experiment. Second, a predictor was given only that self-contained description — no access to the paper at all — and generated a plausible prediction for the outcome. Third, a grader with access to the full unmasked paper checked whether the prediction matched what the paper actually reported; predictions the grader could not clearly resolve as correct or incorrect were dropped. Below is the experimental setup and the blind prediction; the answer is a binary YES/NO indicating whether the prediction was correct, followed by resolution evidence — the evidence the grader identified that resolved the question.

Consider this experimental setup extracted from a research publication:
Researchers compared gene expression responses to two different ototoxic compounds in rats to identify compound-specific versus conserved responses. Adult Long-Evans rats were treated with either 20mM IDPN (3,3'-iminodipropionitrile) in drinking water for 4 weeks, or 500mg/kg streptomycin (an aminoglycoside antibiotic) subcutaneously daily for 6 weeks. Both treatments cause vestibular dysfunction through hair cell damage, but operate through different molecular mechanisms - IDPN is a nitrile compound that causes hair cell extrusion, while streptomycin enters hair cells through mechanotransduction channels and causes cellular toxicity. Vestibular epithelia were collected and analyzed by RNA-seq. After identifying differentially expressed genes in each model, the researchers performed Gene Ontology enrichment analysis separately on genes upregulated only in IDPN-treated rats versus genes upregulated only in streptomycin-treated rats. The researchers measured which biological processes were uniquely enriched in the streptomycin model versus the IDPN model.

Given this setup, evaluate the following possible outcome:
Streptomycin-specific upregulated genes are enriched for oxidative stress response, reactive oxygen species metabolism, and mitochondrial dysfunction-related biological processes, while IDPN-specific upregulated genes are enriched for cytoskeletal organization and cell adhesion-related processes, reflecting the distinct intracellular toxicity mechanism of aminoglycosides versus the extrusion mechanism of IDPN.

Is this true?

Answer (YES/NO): NO